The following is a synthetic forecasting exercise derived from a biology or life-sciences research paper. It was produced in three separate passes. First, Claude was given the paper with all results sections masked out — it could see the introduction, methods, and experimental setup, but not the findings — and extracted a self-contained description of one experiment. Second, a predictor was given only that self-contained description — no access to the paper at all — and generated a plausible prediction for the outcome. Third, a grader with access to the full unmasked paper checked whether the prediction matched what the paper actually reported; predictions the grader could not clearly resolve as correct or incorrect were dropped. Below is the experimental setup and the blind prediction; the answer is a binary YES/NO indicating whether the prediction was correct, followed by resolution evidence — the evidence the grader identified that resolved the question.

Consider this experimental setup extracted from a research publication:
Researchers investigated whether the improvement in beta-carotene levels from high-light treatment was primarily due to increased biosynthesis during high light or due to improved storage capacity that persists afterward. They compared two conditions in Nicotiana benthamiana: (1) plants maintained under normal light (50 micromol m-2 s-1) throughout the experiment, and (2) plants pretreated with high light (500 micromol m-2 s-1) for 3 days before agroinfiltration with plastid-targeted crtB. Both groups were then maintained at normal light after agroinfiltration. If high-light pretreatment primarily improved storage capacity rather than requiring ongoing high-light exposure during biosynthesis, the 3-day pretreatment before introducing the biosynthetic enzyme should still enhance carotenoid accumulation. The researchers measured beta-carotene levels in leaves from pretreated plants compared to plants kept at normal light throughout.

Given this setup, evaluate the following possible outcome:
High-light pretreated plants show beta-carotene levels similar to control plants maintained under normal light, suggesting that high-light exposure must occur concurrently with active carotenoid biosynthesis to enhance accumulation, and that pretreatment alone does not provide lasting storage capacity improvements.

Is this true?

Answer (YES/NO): NO